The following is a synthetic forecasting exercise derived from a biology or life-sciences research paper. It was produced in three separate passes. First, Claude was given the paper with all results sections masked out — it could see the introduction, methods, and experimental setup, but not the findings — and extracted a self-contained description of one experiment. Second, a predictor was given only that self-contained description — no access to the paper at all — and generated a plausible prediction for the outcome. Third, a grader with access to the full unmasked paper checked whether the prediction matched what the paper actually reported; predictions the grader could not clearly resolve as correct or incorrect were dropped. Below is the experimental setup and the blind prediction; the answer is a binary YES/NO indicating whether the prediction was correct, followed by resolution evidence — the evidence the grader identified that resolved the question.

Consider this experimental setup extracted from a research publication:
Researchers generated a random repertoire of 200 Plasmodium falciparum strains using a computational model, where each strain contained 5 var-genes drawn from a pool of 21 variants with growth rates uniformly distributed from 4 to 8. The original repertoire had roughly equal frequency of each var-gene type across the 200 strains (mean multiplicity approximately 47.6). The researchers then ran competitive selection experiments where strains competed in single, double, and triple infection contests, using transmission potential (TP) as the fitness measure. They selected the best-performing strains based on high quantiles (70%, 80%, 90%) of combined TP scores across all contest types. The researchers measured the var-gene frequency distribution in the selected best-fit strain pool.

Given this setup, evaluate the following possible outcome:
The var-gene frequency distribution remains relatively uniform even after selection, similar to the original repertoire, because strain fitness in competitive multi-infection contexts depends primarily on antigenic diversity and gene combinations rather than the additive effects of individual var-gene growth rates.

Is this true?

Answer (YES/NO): NO